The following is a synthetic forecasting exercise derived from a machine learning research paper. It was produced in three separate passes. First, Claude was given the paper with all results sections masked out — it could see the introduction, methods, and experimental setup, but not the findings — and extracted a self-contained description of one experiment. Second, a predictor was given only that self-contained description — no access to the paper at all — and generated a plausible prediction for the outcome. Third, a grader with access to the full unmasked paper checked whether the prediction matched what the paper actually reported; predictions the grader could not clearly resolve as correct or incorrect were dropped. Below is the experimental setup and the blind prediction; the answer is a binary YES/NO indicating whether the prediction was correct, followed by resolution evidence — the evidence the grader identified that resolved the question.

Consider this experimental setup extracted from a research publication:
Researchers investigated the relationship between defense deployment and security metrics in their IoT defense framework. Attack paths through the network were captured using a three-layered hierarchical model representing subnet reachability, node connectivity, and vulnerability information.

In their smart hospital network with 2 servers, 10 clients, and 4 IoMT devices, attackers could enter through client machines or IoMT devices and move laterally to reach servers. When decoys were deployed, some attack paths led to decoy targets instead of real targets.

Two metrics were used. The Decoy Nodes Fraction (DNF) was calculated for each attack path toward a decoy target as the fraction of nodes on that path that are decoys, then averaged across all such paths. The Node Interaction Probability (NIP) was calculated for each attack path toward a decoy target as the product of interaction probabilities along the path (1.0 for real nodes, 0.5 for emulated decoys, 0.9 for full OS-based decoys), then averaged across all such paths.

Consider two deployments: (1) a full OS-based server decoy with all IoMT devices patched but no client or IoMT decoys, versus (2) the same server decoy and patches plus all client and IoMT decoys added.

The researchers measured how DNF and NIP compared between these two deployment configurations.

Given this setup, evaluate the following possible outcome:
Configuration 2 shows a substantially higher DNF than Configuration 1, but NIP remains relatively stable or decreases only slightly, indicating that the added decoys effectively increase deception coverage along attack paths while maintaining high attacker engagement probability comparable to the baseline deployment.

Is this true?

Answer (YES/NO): NO